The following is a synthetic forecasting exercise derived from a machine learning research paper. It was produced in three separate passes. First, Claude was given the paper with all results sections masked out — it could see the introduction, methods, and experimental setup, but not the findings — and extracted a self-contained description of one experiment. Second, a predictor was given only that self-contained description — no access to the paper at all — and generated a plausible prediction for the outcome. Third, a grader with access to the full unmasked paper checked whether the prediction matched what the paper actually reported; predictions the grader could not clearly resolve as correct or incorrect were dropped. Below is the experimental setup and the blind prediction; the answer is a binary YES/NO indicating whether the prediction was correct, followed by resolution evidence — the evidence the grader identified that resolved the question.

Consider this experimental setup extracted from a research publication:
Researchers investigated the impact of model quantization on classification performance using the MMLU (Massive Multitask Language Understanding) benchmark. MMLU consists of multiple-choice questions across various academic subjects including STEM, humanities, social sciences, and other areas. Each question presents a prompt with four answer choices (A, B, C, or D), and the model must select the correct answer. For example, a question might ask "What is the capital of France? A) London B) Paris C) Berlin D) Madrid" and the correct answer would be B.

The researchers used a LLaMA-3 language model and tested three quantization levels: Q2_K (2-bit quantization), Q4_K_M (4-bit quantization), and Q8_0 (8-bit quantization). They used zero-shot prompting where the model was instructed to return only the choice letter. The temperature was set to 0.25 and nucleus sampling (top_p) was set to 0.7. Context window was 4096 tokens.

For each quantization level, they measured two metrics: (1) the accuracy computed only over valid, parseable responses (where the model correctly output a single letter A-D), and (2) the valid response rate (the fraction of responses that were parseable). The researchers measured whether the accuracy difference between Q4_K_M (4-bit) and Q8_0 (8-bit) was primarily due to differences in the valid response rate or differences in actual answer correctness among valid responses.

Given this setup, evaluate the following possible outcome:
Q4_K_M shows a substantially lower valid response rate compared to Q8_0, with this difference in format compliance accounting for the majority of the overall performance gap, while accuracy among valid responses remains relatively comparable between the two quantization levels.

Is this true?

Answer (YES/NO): NO